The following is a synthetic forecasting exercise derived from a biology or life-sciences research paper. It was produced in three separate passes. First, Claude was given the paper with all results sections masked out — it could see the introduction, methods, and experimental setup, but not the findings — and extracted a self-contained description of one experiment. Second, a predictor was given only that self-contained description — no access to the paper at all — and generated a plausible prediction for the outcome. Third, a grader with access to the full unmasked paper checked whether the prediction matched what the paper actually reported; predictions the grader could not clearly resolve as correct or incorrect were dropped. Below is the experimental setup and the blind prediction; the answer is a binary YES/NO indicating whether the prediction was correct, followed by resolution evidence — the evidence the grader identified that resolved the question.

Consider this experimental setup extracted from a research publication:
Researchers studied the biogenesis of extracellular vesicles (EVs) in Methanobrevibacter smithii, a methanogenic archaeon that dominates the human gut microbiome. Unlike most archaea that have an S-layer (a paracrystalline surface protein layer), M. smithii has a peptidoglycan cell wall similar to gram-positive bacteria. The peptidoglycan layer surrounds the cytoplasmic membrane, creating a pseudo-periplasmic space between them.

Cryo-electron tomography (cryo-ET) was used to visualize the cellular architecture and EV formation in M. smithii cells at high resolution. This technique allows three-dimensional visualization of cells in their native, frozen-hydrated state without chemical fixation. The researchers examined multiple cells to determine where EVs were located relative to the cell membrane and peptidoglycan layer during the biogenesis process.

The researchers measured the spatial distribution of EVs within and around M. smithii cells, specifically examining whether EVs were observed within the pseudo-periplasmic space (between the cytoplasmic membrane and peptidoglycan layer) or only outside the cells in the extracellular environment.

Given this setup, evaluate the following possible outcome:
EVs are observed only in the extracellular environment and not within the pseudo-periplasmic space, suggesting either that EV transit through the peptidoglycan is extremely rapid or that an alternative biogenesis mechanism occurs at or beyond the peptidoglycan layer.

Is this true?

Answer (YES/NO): NO